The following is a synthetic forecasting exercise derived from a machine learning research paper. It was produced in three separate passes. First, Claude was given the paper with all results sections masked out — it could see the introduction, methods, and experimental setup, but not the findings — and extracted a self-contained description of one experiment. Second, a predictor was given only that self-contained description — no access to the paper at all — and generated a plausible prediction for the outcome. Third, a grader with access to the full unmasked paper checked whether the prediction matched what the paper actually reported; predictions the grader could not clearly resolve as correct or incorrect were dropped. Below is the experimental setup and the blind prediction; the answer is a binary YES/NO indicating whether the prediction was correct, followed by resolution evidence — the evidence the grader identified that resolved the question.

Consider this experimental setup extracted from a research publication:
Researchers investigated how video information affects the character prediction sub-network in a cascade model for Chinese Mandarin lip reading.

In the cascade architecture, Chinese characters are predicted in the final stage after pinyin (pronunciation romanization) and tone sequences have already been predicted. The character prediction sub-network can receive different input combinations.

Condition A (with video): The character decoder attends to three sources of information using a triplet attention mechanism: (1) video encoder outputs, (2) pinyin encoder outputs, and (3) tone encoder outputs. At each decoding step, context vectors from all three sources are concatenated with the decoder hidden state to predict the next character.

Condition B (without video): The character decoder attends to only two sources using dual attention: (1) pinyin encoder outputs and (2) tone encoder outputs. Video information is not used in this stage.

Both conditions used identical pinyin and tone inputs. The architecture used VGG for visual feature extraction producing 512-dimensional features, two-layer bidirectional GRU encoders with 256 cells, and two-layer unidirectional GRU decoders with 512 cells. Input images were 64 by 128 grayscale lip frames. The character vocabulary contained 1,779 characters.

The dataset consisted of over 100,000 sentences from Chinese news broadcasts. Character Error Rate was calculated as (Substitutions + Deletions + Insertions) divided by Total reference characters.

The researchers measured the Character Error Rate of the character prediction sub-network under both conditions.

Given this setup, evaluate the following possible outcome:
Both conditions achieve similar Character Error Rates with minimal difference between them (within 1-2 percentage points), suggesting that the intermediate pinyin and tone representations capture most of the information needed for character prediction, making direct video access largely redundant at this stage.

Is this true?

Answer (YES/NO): NO